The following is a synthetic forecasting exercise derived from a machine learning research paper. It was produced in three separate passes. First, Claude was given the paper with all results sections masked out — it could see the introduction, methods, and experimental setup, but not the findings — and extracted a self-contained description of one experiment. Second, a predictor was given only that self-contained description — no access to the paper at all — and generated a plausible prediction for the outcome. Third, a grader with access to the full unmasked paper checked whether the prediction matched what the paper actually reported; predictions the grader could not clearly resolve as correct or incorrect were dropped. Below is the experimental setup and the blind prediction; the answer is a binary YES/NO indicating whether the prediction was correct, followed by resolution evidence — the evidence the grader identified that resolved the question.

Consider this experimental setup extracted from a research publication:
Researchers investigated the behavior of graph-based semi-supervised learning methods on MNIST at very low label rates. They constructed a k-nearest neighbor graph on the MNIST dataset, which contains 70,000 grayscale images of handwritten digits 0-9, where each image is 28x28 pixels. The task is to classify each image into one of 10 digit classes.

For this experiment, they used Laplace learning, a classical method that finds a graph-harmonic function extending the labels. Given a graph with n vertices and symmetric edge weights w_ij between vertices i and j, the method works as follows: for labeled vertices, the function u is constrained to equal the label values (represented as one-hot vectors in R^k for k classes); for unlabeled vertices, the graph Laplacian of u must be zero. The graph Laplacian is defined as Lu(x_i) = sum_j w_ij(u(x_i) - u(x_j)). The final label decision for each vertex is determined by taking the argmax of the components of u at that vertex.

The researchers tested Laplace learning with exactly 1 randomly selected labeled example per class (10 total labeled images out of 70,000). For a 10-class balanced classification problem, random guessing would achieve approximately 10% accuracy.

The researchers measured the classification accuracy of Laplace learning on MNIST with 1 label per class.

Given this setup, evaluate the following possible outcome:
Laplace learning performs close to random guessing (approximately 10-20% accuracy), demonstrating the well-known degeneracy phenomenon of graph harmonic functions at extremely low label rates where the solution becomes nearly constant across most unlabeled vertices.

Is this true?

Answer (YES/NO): YES